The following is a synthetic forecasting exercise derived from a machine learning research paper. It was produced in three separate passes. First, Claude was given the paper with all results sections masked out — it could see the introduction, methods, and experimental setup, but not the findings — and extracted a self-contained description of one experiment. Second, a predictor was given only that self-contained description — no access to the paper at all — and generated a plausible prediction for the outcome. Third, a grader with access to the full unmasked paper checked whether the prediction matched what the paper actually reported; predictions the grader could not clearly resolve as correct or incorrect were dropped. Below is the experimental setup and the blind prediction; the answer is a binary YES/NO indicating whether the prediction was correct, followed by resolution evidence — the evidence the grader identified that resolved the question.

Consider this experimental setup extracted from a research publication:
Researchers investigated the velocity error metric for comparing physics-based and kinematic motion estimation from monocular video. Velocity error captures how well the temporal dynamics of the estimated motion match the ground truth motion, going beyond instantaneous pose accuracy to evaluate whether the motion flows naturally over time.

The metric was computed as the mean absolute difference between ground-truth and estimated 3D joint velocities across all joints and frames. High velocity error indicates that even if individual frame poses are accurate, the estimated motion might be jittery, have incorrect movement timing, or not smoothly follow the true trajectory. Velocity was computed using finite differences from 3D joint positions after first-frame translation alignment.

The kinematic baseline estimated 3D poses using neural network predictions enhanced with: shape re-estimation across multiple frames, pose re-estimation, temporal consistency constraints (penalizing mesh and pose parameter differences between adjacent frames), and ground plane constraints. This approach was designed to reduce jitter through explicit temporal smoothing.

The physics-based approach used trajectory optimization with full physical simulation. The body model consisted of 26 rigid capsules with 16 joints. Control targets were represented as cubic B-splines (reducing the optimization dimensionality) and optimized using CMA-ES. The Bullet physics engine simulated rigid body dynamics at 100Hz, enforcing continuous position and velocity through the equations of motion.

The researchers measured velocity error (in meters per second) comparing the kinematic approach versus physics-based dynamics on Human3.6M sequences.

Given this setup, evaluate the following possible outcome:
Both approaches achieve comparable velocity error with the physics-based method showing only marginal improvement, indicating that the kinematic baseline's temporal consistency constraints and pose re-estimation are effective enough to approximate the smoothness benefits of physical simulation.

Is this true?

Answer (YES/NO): NO